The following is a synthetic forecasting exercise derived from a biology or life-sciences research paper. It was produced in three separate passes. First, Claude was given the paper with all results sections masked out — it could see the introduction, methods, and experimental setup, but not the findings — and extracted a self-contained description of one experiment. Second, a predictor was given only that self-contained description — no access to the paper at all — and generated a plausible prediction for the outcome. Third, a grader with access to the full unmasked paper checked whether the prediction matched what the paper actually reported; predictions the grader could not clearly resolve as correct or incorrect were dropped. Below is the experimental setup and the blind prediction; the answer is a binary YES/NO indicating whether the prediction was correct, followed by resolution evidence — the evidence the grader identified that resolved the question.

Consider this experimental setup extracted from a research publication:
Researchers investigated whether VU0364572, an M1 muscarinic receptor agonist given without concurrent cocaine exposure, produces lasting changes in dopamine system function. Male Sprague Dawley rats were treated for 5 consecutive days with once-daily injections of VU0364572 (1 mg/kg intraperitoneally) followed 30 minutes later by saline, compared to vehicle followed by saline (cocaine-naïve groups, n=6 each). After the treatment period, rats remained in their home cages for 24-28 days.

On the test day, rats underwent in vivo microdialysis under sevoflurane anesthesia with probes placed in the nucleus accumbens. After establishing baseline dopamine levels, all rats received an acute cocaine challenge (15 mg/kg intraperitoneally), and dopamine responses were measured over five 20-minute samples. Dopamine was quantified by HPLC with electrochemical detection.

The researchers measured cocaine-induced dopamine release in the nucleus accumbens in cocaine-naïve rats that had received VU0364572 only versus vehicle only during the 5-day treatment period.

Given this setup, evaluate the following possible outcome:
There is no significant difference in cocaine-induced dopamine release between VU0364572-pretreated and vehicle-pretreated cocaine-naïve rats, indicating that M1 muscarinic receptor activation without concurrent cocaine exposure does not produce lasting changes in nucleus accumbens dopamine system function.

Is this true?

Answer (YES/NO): NO